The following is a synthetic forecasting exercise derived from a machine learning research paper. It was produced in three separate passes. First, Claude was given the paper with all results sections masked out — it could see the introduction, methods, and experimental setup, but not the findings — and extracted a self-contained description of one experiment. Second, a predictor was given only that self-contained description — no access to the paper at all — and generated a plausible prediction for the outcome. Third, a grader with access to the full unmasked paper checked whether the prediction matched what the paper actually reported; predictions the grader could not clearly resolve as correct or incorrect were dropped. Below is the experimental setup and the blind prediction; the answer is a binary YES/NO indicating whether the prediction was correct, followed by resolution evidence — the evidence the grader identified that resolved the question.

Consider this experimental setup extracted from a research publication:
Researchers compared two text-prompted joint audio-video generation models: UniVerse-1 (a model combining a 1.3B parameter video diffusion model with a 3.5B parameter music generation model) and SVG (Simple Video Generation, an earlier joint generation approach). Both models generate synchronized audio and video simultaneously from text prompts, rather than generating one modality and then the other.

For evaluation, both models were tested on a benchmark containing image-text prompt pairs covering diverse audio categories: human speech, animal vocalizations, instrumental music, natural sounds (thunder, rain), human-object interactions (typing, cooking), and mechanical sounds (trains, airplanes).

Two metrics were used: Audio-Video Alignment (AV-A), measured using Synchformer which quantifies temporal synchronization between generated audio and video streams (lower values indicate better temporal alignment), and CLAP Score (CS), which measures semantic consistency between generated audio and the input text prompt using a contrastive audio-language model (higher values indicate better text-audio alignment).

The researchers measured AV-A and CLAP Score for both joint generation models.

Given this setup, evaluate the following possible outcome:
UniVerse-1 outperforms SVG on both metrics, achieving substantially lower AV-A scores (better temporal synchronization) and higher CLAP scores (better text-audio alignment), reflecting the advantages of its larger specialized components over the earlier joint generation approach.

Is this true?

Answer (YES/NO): NO